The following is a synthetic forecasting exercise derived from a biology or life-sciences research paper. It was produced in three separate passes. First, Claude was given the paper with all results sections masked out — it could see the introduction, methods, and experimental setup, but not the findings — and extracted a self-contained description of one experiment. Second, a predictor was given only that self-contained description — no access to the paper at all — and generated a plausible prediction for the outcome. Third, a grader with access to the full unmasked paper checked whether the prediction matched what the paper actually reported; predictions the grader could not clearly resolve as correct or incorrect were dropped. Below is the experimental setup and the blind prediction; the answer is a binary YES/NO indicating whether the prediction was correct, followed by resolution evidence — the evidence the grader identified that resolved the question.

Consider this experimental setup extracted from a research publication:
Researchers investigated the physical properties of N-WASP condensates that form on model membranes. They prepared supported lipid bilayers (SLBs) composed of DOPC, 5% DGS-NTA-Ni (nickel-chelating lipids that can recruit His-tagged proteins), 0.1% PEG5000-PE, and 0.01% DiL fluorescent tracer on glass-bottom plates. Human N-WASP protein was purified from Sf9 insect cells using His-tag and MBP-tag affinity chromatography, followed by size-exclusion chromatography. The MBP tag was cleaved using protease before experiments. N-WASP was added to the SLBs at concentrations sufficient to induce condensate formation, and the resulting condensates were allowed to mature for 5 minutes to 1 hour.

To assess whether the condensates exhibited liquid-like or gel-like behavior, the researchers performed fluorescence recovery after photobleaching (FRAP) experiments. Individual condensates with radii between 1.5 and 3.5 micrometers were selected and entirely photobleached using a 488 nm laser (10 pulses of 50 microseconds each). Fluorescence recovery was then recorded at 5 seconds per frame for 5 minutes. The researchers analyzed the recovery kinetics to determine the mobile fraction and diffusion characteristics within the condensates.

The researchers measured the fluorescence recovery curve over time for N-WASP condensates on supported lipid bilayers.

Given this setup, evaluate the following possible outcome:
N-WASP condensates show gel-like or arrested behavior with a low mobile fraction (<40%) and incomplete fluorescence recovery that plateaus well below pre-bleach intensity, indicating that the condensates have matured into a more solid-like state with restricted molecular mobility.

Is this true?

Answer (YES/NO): NO